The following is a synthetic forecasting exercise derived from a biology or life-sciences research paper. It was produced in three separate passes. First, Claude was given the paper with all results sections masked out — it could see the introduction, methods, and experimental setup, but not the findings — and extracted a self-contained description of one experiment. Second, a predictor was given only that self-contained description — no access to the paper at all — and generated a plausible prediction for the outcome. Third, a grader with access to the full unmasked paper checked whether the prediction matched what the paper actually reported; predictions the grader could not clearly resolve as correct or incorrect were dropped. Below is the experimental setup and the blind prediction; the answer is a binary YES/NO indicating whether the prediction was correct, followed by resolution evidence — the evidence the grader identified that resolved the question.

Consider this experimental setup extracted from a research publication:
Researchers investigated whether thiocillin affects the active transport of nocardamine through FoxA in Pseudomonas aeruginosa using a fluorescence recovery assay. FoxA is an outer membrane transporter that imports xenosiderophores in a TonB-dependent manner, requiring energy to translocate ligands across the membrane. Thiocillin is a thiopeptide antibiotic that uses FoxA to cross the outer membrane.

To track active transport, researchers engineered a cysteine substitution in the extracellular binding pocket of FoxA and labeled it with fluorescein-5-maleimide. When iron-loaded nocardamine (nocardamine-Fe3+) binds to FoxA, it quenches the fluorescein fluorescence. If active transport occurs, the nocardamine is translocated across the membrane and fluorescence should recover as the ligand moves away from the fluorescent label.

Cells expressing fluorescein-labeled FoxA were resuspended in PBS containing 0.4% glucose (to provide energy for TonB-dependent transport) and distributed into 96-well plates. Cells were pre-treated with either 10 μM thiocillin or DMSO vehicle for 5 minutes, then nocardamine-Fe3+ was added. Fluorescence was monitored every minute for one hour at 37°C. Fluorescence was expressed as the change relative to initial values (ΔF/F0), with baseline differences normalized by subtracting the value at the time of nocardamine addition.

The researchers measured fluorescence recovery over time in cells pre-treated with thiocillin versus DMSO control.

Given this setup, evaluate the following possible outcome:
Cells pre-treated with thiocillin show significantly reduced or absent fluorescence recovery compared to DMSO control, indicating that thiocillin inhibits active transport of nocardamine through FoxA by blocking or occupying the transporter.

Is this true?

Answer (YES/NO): NO